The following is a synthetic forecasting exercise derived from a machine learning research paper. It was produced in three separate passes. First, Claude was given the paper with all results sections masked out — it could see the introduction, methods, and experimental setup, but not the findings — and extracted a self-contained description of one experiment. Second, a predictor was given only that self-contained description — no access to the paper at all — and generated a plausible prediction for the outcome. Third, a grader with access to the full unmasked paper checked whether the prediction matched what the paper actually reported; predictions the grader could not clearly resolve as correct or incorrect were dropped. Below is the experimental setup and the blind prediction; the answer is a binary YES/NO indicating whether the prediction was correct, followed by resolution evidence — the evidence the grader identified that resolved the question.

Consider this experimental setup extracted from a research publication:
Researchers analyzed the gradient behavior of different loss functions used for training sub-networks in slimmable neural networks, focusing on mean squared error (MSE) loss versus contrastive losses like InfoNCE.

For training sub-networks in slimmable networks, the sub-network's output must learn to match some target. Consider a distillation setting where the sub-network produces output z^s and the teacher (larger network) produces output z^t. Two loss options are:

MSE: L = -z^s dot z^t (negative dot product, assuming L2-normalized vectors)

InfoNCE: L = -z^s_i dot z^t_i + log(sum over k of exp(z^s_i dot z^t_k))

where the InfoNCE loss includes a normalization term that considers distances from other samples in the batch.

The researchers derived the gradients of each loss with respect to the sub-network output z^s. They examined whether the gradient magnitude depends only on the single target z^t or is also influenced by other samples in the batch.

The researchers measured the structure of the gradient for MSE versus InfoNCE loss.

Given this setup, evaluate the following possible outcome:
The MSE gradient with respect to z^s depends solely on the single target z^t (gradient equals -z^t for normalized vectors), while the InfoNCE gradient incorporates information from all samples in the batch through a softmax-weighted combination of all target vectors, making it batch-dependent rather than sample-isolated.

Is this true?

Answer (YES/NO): YES